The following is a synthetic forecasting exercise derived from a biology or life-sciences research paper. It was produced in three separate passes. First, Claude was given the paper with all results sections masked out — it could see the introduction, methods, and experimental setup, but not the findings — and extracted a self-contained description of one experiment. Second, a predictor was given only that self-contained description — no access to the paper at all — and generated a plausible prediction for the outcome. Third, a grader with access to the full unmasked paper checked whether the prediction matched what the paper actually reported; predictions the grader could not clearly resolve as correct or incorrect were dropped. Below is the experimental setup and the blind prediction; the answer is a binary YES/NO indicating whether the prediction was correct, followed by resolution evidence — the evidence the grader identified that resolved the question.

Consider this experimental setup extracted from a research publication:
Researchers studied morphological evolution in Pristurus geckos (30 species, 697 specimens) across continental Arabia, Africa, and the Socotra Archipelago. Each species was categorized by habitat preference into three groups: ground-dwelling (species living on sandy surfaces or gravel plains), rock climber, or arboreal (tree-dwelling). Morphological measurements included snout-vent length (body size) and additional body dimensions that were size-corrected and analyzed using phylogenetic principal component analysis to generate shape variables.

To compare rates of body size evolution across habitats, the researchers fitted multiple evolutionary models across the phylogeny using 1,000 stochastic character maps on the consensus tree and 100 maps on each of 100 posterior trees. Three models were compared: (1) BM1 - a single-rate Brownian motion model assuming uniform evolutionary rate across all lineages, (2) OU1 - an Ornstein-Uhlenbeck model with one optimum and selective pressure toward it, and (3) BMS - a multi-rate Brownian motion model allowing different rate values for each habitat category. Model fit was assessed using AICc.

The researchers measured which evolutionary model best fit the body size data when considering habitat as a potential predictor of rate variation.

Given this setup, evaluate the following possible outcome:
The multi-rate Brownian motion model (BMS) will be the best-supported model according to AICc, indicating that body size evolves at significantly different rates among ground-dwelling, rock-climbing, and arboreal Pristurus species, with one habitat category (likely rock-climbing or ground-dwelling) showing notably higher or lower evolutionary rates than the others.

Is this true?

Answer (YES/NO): YES